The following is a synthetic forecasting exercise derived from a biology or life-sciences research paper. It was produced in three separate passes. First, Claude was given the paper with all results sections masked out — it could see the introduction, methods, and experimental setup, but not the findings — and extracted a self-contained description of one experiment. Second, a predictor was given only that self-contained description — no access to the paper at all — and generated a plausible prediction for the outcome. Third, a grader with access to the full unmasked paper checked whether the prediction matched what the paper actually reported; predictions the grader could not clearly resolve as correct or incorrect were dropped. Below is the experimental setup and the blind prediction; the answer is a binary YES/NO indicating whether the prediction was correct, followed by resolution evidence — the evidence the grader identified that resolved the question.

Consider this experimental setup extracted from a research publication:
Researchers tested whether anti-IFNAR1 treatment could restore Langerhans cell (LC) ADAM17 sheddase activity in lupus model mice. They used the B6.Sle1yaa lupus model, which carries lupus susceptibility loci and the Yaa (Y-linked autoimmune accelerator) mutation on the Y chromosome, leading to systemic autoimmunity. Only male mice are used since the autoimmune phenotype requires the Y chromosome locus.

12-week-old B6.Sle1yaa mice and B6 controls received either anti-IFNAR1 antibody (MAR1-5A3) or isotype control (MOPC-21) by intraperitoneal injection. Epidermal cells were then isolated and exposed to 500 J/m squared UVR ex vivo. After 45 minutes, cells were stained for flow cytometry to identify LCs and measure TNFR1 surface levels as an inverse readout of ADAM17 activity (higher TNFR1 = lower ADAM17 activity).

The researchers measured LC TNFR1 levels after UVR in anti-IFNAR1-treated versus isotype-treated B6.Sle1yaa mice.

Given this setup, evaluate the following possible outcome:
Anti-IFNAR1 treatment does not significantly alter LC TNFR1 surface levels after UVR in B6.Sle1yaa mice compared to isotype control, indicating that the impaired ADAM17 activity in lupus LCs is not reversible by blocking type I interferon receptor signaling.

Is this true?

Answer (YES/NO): NO